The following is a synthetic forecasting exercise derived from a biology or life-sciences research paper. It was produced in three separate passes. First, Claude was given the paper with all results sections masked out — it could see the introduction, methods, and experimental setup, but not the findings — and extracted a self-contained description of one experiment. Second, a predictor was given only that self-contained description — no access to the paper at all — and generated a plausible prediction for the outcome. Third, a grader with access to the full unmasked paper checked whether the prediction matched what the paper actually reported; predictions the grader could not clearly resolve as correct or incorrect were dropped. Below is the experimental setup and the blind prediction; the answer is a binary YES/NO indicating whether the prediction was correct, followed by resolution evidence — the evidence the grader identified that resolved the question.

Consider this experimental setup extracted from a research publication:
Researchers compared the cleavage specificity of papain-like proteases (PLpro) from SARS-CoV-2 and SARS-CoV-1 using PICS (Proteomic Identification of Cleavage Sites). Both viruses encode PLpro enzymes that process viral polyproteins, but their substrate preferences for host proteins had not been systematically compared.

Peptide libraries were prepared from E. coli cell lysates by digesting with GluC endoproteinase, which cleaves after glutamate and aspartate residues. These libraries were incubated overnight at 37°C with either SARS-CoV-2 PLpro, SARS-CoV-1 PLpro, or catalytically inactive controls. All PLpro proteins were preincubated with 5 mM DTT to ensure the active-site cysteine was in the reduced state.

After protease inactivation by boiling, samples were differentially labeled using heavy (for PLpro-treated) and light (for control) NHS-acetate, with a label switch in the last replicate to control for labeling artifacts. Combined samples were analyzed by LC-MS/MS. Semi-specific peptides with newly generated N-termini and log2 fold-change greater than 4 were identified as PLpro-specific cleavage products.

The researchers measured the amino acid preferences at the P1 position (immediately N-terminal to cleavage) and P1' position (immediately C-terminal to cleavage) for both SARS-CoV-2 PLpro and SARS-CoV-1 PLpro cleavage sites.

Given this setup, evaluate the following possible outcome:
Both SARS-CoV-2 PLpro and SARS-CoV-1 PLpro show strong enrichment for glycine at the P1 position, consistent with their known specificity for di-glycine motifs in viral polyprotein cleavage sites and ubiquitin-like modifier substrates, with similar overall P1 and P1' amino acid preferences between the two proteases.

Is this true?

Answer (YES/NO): NO